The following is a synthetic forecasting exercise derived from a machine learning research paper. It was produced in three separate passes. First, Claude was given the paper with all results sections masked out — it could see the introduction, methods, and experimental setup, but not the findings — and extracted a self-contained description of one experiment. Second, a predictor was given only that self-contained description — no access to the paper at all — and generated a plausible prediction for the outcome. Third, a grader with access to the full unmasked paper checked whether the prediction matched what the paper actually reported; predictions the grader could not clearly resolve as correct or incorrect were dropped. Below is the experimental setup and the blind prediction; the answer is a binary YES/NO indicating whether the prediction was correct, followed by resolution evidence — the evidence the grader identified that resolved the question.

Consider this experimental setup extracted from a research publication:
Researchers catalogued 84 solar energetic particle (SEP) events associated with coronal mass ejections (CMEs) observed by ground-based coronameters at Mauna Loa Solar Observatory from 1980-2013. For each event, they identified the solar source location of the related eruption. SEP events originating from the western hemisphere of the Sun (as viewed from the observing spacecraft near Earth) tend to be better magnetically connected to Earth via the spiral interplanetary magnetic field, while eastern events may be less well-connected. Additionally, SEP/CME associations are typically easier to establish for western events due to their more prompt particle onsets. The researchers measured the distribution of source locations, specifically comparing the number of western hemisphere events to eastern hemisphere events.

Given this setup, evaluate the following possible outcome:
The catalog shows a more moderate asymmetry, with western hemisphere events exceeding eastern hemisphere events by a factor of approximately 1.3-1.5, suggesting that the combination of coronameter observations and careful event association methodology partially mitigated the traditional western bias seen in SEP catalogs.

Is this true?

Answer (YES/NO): NO